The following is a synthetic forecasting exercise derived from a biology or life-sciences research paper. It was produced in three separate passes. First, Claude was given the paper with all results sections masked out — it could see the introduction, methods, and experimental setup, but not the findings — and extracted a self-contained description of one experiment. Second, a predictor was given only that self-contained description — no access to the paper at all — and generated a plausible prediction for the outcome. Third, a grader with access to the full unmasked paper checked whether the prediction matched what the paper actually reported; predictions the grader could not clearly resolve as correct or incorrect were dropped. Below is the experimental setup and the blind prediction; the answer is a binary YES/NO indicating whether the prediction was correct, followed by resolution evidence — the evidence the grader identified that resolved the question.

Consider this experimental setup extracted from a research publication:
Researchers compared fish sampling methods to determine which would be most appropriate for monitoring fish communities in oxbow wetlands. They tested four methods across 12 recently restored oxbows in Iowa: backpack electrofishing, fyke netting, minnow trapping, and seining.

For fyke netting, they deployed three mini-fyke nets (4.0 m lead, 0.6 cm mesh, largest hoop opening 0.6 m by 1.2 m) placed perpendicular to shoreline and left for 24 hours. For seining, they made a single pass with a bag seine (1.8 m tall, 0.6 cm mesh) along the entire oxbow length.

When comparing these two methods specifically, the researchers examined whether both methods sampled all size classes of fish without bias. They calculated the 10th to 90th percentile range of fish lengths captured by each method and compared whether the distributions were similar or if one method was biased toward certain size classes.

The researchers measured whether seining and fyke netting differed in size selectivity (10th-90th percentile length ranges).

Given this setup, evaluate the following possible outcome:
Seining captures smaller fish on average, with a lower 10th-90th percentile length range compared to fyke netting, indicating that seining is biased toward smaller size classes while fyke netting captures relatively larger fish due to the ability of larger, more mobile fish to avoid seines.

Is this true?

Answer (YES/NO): NO